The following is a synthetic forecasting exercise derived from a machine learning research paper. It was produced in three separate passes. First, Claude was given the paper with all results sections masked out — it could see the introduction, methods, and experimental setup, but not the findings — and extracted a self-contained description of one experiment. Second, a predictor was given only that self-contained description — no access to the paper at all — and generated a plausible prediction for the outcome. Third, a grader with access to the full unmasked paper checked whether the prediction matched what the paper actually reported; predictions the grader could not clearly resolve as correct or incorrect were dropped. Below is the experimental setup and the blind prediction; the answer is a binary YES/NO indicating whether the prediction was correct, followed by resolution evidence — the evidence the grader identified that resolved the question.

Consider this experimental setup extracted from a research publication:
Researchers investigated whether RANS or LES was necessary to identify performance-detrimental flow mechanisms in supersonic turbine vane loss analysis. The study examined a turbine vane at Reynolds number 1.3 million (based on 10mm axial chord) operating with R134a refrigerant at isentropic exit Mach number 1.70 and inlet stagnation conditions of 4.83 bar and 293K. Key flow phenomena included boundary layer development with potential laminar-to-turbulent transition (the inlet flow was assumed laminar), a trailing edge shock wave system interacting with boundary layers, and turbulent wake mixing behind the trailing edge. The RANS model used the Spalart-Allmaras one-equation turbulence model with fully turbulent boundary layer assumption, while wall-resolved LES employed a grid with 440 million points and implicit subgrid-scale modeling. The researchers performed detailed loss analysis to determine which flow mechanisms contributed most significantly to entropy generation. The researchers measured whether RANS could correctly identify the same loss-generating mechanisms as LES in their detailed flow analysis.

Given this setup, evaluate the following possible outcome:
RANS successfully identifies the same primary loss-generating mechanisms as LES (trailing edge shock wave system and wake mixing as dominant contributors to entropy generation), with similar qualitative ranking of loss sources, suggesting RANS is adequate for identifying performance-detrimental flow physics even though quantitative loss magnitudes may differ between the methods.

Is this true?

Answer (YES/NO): NO